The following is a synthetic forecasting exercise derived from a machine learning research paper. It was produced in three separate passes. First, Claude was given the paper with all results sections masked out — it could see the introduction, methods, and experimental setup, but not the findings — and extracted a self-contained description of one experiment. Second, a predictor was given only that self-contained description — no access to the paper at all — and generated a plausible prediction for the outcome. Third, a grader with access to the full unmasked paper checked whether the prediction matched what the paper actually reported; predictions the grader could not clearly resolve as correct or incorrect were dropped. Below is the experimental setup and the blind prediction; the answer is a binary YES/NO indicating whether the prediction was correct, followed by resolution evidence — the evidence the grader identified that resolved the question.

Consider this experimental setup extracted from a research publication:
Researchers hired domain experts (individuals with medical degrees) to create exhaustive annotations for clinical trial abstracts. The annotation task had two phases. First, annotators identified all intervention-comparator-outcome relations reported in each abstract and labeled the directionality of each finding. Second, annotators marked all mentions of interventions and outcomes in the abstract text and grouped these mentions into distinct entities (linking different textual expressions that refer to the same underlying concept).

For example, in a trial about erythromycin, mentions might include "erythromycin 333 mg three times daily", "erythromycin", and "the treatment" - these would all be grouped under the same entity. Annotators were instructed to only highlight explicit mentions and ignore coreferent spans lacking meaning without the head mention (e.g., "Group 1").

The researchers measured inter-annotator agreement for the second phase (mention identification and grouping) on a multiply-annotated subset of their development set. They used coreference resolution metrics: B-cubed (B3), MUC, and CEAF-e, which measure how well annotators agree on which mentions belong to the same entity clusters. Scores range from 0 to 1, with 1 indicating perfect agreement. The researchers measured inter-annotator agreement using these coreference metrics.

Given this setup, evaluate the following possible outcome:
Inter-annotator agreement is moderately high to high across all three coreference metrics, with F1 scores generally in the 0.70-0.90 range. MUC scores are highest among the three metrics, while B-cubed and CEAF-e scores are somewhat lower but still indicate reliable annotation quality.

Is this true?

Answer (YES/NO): NO